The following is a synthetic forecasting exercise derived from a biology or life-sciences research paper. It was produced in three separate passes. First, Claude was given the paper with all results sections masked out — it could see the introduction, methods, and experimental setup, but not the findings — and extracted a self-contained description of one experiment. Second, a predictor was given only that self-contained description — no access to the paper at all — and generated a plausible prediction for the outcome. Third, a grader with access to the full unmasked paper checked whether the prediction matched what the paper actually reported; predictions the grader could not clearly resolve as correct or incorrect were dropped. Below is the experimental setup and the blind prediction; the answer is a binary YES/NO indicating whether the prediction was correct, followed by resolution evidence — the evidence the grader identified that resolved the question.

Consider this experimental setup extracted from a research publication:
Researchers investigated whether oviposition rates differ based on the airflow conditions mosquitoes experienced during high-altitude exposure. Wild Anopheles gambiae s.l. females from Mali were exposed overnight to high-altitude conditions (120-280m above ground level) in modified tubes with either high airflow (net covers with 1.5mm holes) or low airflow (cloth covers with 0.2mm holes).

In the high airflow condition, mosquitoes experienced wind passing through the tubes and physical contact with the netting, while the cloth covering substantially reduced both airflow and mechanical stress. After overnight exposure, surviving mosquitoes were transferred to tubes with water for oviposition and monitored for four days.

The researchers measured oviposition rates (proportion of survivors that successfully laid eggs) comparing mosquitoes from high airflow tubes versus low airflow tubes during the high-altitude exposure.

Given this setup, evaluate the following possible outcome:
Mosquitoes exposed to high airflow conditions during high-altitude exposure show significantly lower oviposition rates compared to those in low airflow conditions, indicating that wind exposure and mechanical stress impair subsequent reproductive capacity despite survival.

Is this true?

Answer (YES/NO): YES